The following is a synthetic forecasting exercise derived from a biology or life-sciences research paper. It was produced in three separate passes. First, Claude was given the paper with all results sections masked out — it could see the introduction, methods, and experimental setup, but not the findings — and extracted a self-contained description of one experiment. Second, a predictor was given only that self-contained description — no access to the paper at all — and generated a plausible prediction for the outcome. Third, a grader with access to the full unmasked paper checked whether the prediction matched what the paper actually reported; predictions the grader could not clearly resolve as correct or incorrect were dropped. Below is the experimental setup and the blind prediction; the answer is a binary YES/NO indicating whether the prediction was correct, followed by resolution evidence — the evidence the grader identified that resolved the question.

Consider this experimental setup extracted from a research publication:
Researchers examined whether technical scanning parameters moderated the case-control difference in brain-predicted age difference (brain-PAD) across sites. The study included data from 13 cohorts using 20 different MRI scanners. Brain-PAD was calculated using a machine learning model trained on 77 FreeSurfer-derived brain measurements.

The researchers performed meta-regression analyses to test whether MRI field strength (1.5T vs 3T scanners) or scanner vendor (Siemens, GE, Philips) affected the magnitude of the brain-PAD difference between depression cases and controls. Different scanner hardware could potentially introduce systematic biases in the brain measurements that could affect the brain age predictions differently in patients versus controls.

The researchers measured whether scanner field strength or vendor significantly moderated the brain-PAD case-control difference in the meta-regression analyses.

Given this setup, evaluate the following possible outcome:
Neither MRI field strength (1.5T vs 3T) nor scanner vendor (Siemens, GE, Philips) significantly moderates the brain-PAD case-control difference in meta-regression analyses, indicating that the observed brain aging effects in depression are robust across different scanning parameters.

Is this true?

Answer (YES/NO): NO